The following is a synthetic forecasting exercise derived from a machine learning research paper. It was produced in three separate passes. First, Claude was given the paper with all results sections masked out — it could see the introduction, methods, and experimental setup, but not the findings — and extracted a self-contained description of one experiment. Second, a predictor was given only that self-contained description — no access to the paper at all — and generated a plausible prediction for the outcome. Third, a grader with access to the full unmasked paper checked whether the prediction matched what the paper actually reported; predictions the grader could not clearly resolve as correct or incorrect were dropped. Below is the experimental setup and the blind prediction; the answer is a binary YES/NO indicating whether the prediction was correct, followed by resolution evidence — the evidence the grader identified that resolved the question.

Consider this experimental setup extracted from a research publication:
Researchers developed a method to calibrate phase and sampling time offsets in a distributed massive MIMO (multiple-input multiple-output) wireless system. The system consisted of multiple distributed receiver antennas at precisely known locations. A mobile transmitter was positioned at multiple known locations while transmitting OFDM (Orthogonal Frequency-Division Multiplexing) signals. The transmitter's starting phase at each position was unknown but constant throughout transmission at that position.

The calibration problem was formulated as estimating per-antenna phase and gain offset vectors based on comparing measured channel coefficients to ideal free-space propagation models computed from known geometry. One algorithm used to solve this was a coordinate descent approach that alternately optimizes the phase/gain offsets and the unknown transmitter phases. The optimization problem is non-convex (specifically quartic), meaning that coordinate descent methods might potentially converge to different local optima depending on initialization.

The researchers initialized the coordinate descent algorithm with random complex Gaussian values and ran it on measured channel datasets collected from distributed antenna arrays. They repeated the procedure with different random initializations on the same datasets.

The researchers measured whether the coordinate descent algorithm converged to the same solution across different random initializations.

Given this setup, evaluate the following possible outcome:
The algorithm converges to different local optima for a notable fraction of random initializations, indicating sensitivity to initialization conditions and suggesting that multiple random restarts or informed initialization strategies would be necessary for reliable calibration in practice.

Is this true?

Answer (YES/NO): NO